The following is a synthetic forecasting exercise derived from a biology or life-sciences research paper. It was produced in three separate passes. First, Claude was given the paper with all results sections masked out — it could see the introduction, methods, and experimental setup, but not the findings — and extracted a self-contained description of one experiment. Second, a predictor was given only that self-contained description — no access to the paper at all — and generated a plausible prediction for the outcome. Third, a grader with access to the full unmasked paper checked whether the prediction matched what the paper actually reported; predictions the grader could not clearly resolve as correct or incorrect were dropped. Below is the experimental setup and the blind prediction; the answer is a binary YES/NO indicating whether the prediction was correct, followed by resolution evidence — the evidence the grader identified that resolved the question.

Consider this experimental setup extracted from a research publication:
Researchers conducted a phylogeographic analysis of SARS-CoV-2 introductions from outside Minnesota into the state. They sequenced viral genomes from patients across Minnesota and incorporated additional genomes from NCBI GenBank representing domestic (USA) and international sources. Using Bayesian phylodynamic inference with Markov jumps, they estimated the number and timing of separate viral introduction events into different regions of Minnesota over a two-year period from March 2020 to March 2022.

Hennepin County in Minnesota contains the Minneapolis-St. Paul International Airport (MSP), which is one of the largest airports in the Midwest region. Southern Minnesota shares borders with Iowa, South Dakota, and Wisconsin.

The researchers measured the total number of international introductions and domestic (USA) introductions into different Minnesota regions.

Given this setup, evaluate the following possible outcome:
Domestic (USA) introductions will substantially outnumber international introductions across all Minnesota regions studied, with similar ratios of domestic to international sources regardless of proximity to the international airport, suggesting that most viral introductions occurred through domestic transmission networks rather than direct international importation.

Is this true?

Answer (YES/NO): NO